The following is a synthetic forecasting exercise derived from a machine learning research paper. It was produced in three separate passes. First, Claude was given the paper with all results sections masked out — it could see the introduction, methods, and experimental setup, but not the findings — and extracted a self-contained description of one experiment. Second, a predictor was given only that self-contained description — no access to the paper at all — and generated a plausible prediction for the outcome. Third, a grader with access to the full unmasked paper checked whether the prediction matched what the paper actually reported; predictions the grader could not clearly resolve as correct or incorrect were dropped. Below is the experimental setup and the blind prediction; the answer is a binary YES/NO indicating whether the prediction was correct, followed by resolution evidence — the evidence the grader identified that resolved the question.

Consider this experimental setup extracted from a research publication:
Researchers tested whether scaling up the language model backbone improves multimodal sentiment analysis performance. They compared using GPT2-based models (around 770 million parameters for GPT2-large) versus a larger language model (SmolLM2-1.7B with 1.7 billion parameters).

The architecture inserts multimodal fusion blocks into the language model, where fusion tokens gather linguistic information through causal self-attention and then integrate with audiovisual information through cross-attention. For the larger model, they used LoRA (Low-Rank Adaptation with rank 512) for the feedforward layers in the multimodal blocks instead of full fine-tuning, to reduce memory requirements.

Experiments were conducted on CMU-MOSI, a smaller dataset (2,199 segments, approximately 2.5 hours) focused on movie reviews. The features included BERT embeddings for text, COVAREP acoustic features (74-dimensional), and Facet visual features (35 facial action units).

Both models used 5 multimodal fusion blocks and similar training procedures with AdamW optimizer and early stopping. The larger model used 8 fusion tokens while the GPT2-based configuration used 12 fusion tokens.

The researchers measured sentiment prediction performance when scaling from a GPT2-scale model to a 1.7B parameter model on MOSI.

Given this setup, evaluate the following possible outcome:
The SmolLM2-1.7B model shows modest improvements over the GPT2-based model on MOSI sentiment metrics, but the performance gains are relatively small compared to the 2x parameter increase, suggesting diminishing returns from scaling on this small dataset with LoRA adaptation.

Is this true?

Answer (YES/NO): NO